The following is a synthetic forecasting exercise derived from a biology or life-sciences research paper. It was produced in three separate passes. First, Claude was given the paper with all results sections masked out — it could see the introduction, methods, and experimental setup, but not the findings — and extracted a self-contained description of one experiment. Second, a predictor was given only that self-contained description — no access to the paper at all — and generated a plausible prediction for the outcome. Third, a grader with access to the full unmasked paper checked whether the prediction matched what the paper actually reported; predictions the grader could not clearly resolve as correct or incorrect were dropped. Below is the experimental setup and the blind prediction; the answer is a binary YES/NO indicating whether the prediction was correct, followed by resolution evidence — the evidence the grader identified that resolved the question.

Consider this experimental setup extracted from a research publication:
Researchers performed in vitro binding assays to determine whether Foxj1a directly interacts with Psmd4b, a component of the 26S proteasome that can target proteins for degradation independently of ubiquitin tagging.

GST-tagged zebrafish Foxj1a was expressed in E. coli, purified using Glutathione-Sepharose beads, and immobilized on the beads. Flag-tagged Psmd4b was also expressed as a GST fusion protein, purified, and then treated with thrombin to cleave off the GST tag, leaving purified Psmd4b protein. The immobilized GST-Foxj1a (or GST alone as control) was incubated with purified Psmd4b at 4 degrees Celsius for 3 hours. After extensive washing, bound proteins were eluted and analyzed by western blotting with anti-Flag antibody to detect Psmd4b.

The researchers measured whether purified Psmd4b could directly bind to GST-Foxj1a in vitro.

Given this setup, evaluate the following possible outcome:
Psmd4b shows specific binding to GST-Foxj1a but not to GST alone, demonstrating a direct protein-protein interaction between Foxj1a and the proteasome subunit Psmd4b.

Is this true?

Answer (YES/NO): YES